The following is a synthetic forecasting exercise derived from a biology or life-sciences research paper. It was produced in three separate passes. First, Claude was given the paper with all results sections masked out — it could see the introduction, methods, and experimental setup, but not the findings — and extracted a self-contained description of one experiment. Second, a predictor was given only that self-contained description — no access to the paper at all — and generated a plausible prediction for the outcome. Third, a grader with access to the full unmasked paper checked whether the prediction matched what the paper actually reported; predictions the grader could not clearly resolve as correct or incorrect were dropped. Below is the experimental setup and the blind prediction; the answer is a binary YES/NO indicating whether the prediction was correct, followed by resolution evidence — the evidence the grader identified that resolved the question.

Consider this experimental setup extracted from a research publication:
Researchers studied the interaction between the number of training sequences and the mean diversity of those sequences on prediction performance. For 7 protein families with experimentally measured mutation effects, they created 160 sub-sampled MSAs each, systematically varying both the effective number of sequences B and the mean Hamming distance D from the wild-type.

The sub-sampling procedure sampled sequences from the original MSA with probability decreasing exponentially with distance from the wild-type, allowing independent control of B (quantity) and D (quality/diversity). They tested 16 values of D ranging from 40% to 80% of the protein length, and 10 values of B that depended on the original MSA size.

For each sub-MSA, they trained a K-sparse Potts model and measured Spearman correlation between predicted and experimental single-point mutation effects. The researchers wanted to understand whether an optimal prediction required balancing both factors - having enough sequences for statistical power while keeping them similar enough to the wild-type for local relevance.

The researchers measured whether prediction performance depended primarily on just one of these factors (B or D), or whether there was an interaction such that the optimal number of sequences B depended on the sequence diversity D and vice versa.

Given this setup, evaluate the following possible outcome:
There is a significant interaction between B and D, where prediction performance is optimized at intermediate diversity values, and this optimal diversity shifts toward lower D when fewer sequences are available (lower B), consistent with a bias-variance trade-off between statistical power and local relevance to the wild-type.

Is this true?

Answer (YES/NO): NO